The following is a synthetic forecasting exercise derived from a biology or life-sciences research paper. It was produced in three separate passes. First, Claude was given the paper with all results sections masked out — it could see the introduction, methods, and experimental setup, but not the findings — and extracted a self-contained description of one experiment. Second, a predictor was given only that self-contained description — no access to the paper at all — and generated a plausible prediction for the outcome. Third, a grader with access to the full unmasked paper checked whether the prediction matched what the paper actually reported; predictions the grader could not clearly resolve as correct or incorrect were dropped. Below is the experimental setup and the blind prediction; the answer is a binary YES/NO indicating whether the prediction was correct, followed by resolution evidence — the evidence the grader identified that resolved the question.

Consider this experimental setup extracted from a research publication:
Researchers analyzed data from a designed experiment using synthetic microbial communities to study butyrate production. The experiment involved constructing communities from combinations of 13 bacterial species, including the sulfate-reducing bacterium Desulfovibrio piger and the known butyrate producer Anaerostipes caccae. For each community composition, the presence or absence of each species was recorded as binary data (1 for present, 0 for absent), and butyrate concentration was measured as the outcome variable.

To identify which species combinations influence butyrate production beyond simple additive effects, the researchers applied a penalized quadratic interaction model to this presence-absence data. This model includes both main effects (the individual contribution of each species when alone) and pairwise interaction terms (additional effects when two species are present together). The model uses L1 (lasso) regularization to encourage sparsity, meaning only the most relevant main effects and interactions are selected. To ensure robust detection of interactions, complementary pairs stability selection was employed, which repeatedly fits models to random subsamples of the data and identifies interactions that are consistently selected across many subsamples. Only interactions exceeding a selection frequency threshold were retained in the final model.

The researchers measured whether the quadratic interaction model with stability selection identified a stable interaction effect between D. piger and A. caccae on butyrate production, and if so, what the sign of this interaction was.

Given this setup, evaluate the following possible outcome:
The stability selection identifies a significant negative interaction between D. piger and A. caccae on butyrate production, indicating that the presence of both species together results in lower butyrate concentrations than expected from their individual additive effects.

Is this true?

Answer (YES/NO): YES